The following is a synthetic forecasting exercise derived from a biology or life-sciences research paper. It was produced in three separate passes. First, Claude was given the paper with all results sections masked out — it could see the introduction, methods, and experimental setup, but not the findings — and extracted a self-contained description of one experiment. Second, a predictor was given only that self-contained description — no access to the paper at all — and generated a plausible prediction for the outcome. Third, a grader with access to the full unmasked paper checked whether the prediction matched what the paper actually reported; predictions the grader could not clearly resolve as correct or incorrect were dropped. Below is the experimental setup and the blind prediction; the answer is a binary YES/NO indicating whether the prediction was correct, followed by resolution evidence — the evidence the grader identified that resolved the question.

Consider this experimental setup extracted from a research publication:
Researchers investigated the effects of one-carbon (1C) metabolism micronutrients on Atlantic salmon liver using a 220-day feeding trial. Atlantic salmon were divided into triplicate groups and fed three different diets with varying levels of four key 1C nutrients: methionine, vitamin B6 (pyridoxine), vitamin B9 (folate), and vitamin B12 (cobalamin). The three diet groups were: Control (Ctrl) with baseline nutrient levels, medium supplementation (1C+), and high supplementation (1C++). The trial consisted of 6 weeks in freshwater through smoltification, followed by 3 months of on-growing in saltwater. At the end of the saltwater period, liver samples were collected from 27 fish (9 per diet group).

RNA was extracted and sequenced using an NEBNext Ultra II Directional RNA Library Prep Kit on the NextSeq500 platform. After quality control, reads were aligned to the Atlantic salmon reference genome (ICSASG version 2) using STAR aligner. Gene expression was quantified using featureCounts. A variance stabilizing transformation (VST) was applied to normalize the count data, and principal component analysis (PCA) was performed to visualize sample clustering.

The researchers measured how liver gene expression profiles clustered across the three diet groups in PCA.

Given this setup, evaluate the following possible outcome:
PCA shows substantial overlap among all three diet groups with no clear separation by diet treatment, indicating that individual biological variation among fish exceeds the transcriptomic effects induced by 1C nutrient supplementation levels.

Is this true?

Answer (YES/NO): NO